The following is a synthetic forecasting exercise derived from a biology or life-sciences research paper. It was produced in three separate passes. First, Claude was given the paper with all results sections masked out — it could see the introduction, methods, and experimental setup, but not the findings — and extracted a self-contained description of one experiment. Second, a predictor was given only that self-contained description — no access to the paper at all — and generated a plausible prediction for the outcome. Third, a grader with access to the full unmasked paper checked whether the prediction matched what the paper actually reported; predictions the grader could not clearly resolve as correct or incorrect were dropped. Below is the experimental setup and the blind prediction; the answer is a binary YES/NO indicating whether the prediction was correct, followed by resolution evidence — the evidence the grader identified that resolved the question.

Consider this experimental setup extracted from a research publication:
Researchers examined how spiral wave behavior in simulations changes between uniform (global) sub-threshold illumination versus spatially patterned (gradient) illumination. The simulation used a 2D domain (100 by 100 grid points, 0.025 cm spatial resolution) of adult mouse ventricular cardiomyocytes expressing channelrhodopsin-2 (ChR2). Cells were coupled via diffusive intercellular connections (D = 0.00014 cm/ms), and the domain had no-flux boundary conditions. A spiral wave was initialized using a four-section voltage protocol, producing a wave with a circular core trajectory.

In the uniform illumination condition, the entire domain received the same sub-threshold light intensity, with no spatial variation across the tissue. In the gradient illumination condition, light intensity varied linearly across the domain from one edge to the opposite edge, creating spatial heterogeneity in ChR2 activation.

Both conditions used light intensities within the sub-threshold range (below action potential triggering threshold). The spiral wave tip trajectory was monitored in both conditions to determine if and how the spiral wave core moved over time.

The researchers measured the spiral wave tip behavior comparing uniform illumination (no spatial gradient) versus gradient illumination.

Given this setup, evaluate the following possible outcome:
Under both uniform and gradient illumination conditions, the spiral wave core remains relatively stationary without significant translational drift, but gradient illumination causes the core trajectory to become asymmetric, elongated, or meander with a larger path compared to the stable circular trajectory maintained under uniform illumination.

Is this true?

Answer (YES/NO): NO